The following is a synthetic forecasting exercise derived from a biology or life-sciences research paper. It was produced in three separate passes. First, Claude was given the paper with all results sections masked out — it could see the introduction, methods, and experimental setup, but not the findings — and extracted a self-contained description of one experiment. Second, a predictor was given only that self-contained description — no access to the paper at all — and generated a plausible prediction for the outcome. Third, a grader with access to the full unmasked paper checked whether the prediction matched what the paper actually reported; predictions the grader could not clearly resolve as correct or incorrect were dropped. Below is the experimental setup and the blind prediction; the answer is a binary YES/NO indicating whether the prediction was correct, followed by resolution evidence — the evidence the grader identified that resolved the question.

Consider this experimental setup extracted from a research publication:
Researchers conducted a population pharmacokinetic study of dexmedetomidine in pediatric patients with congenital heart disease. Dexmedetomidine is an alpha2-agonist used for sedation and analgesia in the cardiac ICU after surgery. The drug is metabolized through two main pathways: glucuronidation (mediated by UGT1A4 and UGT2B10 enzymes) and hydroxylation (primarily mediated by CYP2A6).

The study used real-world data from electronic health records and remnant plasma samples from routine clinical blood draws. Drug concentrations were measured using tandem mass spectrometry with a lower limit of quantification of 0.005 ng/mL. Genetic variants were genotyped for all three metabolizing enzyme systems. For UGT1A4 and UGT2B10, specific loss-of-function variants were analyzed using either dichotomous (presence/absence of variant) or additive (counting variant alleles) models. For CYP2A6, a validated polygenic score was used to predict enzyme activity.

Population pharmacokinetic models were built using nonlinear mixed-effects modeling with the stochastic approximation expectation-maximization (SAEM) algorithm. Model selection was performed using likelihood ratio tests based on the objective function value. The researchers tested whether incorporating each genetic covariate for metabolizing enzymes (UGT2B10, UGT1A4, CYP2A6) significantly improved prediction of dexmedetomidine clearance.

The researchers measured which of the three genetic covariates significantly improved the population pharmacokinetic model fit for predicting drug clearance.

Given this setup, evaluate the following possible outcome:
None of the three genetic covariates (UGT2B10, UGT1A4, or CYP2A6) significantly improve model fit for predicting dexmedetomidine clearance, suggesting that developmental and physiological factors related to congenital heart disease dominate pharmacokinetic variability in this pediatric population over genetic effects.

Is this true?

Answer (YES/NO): NO